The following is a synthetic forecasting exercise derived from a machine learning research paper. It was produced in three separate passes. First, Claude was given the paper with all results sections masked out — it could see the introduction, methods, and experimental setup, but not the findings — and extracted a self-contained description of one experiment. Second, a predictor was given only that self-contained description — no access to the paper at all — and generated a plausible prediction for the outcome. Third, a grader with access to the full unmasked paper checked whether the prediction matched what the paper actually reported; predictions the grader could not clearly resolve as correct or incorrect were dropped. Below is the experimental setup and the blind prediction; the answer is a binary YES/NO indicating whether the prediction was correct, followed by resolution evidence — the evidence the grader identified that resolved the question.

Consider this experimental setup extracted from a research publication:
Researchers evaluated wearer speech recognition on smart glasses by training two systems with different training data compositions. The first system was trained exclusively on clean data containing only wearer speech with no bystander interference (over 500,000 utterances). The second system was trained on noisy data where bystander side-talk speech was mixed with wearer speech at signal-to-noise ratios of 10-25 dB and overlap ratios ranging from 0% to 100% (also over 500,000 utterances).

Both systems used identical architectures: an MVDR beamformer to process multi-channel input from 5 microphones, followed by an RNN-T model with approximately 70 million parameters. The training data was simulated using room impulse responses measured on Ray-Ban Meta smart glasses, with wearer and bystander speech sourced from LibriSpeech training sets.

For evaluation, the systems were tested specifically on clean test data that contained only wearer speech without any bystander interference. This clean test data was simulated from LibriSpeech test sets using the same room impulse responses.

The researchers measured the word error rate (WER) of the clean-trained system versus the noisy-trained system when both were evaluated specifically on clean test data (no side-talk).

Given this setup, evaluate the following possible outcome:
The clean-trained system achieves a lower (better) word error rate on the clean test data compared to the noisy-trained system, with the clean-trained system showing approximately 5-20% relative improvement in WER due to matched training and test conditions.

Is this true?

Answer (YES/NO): YES